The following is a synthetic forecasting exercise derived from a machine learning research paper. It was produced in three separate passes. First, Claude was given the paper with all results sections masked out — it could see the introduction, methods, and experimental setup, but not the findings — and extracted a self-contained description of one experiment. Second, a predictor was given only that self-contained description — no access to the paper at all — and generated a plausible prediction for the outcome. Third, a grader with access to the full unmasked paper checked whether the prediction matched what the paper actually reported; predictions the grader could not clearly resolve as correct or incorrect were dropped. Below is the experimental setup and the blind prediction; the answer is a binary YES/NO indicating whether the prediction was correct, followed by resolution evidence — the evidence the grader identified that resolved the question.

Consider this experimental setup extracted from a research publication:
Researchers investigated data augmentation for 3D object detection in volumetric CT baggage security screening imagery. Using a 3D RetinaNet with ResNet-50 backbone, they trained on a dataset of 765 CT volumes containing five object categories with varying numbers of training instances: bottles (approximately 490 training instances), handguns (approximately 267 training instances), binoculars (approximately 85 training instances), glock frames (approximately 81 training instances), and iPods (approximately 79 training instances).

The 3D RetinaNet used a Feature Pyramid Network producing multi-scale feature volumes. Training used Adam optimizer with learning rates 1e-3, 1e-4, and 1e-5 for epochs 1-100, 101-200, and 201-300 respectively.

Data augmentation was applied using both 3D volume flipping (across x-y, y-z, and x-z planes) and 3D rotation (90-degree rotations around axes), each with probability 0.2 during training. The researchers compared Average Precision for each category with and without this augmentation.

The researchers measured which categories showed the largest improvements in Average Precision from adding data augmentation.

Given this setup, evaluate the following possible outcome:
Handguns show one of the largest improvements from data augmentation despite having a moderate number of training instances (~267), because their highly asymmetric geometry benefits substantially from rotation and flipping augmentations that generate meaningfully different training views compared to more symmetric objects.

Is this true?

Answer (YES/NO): NO